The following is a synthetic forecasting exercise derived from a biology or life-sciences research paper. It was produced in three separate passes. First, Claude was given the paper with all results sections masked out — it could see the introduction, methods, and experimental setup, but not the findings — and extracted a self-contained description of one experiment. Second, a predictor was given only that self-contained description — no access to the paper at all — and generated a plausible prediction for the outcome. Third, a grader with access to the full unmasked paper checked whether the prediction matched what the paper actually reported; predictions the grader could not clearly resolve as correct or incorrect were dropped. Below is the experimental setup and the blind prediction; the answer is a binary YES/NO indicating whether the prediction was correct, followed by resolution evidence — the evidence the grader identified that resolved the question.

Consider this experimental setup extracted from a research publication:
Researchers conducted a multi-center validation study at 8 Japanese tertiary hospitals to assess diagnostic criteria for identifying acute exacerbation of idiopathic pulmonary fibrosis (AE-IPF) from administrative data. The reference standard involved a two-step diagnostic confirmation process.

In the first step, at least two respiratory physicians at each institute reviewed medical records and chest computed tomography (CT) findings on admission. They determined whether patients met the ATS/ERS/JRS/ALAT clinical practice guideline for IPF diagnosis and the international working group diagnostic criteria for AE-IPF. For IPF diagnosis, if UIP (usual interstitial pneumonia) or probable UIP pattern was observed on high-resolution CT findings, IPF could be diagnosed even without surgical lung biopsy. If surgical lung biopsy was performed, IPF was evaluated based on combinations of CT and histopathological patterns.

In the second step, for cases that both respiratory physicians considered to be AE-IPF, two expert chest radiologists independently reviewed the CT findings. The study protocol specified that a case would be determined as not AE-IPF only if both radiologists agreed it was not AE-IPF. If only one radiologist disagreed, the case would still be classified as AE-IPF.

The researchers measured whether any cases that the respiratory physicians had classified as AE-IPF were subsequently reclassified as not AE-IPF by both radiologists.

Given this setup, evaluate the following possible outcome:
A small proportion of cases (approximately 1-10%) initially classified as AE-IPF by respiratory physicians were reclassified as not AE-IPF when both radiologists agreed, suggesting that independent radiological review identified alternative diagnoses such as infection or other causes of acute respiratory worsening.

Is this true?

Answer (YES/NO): NO